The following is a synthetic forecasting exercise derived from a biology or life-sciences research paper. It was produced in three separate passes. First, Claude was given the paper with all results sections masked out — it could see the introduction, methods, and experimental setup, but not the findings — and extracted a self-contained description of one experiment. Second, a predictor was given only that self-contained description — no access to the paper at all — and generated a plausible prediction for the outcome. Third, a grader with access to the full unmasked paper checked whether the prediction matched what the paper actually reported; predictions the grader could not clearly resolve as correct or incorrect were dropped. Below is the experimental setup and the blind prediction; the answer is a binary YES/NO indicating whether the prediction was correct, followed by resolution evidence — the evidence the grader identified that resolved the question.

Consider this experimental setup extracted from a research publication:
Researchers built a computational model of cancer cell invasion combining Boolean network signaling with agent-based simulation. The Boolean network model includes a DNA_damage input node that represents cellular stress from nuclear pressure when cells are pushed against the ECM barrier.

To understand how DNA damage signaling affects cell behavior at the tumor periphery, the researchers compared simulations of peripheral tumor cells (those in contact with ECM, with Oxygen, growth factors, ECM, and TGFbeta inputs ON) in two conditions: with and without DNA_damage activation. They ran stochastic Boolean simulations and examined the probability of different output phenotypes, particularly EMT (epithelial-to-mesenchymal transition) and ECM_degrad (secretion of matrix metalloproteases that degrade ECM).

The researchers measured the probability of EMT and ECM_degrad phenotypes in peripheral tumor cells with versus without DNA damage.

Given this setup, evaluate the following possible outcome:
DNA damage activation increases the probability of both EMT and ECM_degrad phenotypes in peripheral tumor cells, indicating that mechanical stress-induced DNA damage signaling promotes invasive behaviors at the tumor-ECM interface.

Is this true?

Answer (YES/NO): NO